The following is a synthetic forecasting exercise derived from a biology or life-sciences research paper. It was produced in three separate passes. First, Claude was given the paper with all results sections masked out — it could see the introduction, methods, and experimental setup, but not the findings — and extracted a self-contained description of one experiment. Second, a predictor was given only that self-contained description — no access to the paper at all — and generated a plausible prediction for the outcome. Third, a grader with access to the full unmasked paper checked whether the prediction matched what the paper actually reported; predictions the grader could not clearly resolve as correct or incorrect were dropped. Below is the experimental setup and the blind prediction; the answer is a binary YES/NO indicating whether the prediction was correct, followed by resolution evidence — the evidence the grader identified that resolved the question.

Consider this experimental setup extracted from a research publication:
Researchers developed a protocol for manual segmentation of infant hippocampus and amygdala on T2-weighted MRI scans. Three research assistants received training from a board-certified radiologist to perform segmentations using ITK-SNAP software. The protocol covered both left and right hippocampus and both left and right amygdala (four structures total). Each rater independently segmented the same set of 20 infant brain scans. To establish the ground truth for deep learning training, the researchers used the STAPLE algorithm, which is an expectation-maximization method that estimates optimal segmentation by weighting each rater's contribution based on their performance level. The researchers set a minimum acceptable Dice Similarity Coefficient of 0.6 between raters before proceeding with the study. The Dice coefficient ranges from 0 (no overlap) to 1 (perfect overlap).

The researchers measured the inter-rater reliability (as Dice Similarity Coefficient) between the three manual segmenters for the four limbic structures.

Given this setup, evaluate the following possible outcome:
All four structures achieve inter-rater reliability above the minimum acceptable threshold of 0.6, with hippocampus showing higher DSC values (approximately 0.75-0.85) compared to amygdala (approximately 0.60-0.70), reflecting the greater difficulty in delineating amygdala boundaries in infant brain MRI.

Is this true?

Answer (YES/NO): NO